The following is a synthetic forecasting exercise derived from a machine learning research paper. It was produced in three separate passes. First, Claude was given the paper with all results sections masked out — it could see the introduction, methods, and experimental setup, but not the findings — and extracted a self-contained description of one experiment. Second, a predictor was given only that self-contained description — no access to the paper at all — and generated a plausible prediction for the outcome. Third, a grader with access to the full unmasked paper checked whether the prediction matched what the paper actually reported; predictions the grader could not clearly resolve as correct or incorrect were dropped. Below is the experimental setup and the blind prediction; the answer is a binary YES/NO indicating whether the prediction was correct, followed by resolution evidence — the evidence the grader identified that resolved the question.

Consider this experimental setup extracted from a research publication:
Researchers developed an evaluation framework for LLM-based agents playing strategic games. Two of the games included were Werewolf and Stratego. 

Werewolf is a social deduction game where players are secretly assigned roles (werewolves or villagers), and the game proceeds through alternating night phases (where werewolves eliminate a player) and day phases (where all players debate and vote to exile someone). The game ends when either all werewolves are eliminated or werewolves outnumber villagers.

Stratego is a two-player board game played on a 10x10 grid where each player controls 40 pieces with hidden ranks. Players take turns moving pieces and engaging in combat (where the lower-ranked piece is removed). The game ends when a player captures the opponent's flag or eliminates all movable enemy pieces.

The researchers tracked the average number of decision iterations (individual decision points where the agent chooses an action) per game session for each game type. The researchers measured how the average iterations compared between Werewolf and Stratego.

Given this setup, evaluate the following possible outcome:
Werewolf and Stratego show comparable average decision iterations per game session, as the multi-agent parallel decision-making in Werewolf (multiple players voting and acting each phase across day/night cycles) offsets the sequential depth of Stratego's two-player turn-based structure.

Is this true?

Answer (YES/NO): NO